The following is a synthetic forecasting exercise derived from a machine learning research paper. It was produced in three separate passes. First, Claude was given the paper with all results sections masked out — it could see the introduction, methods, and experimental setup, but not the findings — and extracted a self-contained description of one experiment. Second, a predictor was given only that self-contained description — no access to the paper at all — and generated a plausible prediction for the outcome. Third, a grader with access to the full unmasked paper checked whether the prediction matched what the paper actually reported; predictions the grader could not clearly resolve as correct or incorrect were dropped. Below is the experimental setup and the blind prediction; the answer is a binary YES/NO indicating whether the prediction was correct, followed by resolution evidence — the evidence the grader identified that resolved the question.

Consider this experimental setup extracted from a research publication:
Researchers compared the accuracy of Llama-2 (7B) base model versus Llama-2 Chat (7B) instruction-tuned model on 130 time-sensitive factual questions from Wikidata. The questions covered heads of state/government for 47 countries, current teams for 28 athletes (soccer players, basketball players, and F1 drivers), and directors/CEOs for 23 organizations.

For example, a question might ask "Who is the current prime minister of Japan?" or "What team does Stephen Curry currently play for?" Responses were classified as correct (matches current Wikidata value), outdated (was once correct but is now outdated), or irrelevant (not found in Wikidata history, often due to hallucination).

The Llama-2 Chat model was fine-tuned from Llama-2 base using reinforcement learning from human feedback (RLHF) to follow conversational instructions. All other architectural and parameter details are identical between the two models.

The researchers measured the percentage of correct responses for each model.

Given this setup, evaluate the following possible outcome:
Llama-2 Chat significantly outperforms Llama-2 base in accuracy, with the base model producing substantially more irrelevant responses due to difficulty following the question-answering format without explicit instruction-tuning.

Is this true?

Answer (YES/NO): NO